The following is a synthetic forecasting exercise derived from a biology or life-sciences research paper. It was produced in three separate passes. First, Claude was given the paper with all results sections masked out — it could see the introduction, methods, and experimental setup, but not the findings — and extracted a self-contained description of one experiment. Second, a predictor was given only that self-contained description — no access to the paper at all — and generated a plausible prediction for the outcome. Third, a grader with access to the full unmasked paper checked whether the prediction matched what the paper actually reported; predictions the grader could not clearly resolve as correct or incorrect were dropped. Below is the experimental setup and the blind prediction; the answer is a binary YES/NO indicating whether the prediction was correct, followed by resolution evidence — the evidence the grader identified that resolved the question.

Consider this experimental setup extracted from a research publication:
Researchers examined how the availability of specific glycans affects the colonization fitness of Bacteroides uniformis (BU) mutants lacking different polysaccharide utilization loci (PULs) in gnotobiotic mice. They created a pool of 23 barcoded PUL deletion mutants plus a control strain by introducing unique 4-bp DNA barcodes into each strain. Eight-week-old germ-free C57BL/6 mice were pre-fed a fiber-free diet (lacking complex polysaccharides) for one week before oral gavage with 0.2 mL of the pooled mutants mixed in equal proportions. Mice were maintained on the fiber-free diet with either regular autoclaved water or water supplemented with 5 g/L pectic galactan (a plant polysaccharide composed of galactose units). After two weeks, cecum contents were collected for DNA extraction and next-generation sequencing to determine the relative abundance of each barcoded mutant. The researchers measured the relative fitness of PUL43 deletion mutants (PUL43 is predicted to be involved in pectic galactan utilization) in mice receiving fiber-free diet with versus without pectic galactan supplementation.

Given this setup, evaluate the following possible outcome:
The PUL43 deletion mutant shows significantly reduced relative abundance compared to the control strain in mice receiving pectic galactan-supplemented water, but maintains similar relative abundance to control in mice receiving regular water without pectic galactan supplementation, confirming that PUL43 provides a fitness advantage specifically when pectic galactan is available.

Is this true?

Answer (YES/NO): NO